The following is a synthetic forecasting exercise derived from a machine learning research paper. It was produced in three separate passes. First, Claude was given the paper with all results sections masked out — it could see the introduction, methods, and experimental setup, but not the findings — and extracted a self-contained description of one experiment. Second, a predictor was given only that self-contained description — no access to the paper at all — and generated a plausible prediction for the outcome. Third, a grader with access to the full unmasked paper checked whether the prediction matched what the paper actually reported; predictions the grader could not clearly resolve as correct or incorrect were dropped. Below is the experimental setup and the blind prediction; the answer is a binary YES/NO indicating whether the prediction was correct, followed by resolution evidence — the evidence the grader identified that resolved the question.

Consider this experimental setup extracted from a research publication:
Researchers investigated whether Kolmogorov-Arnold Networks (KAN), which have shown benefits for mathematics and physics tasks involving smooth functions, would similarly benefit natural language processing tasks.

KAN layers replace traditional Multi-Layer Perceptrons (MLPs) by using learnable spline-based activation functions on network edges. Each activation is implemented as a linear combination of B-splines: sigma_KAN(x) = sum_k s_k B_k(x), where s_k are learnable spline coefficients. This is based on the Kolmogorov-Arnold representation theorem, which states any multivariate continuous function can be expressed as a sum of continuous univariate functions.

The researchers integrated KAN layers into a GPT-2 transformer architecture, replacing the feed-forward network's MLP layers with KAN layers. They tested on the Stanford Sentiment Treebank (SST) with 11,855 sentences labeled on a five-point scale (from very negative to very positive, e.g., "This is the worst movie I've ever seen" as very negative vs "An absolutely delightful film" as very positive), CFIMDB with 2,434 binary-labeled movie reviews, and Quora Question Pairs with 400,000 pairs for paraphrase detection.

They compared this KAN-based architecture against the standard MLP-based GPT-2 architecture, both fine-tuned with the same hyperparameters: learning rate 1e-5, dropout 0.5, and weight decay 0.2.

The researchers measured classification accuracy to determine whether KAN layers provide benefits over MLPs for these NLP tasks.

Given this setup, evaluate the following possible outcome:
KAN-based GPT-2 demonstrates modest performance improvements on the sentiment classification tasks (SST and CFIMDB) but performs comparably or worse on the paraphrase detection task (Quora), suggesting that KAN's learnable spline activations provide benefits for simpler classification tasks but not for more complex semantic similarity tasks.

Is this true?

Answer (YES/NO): NO